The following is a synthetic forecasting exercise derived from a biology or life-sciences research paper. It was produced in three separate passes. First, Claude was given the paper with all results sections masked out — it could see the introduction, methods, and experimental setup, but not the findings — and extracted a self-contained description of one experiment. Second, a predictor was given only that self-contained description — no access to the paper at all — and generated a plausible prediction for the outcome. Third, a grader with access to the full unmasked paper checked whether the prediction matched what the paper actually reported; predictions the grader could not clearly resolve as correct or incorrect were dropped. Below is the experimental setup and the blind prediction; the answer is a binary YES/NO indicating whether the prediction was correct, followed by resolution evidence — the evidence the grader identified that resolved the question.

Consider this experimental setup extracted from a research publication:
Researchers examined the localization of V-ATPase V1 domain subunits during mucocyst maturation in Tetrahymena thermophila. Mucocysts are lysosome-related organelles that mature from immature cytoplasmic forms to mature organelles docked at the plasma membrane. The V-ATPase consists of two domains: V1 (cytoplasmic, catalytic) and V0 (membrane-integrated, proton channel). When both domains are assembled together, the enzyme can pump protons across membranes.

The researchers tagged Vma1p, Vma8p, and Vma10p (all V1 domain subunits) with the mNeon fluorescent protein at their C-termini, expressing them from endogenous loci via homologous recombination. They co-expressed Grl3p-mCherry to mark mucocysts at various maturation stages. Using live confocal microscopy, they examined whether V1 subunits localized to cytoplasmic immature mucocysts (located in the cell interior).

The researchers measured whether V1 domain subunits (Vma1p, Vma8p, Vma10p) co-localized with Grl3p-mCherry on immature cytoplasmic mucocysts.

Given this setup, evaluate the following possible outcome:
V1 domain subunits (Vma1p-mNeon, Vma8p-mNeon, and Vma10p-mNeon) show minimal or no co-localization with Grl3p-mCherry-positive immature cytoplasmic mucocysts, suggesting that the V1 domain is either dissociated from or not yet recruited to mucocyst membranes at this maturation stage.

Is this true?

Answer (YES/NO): NO